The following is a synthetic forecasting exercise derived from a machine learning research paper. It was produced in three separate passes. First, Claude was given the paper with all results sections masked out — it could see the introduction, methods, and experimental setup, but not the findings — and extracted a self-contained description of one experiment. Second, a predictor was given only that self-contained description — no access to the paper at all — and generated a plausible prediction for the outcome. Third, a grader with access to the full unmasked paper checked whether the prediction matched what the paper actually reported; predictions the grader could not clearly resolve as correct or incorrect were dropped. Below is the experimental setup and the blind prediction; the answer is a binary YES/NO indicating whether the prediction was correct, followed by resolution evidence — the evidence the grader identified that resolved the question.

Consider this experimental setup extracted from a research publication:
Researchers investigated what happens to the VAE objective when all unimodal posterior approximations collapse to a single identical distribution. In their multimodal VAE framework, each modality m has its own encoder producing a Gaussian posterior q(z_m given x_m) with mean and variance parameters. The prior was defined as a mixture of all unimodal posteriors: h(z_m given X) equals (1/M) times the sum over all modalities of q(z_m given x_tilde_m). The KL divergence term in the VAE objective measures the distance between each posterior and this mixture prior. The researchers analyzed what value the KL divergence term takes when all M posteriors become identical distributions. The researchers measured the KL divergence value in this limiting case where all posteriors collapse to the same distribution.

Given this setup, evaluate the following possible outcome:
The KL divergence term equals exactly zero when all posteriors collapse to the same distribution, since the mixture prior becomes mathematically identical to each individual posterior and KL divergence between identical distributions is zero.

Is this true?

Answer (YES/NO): YES